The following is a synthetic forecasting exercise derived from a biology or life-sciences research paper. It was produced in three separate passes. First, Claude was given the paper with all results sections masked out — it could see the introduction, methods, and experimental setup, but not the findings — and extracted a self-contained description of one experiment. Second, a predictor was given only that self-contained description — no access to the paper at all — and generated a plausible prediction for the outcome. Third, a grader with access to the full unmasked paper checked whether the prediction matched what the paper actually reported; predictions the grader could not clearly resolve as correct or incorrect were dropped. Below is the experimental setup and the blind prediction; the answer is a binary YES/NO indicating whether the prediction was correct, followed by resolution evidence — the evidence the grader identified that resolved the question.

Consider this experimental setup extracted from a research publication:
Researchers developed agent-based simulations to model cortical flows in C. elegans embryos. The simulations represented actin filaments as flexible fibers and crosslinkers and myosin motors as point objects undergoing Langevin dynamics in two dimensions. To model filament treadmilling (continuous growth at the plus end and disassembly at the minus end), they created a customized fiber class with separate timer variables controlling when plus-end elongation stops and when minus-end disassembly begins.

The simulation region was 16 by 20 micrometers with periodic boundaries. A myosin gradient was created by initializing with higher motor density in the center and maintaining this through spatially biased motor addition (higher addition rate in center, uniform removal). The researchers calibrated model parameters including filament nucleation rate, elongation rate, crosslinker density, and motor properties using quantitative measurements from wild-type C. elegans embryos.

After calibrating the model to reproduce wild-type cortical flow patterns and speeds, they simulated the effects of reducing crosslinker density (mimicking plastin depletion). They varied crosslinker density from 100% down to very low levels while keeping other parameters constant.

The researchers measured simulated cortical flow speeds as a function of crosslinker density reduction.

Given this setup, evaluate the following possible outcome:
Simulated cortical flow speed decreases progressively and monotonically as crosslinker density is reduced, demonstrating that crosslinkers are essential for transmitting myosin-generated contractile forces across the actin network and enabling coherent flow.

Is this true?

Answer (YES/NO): NO